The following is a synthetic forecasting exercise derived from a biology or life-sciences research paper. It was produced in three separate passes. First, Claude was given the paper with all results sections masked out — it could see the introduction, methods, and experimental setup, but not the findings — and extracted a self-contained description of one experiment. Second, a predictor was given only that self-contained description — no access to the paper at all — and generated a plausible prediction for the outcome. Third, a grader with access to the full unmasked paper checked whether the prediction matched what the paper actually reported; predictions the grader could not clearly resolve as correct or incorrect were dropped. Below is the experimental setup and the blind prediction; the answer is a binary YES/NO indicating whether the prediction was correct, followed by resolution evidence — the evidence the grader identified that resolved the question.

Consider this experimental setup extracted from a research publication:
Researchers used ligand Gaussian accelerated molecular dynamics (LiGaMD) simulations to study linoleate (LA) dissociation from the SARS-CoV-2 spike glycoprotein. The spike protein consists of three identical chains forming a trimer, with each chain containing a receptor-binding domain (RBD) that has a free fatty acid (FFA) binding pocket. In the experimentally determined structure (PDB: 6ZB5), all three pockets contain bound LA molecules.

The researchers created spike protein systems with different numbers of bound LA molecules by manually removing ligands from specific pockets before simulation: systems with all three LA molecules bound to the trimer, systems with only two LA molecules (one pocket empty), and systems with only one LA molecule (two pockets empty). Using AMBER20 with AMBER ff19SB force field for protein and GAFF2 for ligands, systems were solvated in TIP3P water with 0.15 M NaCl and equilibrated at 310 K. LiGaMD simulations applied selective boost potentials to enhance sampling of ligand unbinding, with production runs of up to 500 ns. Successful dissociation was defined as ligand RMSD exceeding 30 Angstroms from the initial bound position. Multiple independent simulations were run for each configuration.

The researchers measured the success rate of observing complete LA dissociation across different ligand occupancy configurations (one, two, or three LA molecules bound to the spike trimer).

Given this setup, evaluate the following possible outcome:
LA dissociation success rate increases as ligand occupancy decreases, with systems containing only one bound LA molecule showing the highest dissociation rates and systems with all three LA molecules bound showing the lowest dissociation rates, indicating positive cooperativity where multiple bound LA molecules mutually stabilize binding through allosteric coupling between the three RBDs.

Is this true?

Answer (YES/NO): YES